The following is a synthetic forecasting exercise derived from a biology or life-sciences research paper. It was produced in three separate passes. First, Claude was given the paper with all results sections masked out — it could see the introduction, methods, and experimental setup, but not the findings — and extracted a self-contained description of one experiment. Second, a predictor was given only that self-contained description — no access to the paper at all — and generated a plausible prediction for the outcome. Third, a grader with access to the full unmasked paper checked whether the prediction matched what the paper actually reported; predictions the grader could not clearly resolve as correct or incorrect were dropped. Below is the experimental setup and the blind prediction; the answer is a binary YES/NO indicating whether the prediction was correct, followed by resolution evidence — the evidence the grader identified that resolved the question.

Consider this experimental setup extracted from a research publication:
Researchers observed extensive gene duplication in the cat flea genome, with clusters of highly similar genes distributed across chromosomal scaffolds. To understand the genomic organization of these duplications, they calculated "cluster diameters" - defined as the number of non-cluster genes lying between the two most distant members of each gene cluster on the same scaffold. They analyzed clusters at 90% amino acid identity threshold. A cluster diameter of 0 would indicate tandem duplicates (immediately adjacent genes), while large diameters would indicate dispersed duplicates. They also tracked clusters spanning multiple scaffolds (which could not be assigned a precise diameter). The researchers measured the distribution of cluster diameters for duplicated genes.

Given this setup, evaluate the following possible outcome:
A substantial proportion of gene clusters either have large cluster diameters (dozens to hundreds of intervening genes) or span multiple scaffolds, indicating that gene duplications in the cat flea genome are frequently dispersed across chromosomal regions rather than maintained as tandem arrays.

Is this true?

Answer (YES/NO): NO